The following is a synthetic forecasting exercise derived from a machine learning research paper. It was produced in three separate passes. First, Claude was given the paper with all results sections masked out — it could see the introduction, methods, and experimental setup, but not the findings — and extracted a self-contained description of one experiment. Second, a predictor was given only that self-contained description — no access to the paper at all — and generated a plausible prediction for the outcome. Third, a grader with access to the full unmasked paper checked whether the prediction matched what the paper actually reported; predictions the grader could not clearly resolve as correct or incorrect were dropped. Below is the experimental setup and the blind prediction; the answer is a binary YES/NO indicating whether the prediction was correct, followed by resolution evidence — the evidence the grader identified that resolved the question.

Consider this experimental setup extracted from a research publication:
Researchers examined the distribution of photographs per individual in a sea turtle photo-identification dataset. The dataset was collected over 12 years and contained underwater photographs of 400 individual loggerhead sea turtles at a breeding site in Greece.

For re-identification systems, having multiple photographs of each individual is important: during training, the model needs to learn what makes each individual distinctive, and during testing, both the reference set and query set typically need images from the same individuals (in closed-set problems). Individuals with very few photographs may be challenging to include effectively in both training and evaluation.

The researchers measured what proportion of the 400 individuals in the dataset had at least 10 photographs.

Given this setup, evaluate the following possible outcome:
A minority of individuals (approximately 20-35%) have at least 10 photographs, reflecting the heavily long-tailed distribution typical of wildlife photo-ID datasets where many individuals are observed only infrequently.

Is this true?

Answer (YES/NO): NO